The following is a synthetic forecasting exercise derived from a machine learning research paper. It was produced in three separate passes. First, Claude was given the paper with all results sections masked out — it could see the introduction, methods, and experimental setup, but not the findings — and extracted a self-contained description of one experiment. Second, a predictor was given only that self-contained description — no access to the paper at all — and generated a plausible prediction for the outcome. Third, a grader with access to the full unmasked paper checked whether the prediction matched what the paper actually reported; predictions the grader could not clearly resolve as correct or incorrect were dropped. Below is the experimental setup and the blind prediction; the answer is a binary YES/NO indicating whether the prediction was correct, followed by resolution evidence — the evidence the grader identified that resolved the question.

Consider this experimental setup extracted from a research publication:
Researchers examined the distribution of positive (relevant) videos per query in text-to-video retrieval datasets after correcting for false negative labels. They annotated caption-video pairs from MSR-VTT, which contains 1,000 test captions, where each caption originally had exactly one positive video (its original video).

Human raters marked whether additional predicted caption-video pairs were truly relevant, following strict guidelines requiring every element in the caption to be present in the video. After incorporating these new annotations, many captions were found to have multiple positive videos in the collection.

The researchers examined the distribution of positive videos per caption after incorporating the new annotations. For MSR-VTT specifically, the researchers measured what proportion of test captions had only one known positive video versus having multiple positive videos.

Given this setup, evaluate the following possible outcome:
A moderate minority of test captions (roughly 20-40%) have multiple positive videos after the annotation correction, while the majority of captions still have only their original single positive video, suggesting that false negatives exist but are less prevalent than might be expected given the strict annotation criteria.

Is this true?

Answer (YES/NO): NO